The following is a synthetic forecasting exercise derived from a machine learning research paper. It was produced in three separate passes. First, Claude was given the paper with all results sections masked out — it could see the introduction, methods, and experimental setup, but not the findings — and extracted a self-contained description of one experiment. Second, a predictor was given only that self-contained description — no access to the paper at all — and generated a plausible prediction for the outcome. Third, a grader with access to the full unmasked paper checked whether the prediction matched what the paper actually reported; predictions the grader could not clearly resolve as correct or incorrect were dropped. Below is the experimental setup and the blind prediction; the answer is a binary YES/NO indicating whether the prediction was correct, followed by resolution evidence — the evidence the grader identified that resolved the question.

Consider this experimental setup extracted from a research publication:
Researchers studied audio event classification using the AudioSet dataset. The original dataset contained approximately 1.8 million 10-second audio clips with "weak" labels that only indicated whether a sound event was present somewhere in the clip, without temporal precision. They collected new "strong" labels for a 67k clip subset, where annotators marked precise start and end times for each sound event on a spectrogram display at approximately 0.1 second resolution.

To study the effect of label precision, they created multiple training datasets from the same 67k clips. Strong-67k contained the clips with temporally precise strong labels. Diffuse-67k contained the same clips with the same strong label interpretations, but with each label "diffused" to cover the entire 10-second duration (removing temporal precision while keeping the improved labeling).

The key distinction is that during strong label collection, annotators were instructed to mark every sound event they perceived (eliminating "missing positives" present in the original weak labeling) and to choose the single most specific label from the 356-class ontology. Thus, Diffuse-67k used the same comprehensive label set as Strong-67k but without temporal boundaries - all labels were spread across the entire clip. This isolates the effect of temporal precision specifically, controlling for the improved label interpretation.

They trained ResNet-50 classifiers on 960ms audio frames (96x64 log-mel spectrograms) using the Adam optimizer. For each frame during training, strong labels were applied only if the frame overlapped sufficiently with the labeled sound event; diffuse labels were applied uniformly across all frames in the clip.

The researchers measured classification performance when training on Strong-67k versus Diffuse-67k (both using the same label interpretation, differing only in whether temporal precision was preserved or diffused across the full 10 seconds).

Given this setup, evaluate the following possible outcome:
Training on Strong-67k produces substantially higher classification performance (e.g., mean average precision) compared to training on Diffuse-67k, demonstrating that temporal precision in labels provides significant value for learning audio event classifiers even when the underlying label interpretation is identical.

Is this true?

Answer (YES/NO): YES